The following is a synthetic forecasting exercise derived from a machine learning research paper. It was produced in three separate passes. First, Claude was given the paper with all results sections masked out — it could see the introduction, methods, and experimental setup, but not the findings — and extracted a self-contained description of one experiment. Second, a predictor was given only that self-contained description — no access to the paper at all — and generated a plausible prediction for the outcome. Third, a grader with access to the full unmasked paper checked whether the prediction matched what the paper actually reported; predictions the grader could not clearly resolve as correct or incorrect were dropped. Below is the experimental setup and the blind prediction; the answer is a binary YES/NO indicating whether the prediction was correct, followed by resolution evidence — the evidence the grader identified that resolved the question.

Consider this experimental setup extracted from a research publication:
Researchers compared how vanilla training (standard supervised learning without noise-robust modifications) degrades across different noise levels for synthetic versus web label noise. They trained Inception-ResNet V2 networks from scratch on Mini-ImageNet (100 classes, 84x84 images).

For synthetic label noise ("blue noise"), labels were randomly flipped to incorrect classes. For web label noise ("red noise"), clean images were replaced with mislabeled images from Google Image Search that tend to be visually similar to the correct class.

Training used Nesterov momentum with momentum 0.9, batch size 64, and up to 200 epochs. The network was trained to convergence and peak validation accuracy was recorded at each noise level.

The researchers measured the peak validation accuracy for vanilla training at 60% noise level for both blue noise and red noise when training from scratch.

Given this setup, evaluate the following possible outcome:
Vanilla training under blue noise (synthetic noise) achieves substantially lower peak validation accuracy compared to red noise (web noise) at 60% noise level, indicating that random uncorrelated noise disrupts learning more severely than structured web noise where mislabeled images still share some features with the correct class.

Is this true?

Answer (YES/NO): YES